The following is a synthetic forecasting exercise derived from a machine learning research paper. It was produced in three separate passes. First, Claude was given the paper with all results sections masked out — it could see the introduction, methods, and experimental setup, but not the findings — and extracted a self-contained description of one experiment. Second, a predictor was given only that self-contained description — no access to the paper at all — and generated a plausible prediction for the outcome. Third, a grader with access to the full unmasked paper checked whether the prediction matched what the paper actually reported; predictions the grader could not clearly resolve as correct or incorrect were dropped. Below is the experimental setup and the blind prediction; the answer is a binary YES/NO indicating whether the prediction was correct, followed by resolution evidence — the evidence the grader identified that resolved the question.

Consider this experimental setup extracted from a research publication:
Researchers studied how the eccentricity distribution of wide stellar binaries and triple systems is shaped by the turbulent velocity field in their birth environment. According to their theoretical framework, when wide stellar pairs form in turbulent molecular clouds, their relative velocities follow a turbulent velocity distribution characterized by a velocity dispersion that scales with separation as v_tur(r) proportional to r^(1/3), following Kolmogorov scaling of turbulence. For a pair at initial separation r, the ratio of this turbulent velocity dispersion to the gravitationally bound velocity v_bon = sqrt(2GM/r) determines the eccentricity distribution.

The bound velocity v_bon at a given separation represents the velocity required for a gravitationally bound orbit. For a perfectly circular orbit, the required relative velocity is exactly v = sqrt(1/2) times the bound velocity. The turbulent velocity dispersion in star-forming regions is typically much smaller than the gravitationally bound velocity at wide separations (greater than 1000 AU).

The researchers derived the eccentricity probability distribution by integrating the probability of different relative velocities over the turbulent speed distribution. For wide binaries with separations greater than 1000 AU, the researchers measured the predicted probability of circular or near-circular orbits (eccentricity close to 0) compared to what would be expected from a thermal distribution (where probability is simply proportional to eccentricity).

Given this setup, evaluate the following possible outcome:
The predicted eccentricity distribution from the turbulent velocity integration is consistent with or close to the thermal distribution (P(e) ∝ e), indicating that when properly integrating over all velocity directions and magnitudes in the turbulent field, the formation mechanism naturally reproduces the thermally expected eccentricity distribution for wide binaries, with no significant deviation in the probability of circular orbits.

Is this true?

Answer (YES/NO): NO